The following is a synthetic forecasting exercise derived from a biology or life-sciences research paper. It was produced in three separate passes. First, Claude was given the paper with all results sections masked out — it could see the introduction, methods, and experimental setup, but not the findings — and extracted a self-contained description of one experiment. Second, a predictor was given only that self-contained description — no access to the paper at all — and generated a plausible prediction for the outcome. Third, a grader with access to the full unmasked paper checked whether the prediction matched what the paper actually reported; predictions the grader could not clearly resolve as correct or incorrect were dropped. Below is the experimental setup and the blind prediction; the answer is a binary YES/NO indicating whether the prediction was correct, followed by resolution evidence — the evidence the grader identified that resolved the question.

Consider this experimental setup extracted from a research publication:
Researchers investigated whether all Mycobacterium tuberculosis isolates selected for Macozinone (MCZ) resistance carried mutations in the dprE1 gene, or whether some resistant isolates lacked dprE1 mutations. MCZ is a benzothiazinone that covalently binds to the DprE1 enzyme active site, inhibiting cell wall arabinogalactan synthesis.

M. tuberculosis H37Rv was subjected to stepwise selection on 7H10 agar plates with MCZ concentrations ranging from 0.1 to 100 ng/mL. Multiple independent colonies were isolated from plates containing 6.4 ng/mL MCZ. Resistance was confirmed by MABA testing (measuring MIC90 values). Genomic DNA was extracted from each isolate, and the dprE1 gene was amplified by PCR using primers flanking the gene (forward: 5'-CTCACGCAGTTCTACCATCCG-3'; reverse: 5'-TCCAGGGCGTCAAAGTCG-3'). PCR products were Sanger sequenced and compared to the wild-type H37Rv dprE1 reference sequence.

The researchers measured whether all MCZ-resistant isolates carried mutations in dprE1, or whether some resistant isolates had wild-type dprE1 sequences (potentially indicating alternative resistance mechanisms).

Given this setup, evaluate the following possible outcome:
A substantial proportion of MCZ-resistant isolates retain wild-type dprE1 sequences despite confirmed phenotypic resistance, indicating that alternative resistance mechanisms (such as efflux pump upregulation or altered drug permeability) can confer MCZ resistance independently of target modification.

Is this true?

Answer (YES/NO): YES